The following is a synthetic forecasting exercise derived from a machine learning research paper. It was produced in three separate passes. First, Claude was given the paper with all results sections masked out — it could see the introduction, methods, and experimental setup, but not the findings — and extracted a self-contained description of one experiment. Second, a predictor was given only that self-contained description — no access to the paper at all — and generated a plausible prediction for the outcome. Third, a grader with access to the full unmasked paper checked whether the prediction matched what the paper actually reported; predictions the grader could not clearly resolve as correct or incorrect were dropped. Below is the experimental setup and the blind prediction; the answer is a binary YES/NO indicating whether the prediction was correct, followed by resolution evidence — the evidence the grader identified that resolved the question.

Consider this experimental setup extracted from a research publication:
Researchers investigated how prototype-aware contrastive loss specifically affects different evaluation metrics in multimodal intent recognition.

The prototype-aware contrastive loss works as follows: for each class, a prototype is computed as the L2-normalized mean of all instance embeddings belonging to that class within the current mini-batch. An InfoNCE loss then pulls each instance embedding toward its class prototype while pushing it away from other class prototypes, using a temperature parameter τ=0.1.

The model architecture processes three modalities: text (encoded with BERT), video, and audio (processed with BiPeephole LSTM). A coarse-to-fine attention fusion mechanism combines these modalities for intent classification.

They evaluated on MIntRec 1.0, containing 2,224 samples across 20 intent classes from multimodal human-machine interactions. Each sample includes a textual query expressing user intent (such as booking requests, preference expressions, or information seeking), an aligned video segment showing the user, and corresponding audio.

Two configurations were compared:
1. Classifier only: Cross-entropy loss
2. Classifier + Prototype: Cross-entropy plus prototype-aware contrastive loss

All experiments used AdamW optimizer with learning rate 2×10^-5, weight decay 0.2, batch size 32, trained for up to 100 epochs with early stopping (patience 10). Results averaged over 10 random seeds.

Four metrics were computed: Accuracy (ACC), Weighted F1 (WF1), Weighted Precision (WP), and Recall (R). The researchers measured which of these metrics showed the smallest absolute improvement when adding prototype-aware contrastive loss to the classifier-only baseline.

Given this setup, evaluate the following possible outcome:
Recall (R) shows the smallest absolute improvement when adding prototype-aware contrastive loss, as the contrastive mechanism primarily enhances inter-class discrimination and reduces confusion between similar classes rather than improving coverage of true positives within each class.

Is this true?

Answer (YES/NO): YES